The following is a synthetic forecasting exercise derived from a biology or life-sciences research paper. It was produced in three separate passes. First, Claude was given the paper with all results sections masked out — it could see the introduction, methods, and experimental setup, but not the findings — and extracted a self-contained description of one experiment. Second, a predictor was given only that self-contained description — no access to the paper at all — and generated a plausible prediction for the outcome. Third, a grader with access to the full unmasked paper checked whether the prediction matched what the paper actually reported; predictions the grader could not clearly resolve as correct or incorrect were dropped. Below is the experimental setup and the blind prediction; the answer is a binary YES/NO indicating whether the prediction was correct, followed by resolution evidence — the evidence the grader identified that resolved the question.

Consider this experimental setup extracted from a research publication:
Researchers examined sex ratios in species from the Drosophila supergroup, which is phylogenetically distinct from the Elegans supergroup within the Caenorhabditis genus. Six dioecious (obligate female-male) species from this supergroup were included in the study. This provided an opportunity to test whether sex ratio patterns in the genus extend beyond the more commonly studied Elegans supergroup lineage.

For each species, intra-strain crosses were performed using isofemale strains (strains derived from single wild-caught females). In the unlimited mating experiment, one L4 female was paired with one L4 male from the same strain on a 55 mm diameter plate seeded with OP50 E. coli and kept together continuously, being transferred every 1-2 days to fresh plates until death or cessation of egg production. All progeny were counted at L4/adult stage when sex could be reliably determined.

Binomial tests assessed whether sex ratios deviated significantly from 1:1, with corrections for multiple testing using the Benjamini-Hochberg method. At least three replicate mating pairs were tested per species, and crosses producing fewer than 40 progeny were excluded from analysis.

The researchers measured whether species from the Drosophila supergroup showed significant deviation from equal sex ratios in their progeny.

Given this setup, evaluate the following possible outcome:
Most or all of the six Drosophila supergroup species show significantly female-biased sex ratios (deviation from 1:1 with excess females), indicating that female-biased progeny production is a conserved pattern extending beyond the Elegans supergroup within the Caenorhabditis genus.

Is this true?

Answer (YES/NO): YES